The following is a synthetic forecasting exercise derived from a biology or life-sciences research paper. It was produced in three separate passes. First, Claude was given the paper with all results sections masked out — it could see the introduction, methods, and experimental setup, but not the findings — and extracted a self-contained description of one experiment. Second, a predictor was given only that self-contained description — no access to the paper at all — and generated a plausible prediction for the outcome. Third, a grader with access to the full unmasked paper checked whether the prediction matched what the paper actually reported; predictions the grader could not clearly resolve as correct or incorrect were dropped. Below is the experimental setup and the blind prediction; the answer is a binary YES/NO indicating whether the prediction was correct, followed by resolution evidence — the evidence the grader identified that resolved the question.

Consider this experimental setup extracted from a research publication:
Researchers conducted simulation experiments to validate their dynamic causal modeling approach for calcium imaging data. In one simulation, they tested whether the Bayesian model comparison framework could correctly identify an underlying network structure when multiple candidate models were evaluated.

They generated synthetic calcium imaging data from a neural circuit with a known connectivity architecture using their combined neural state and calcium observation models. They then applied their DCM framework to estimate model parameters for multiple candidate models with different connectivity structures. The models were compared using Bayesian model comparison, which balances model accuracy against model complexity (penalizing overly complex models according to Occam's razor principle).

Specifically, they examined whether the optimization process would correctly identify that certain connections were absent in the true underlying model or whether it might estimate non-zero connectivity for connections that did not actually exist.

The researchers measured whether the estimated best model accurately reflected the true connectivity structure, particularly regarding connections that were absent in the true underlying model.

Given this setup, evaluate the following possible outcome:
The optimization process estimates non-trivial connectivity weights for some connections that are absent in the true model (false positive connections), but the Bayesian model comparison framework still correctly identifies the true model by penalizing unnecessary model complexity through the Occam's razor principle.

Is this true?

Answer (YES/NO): NO